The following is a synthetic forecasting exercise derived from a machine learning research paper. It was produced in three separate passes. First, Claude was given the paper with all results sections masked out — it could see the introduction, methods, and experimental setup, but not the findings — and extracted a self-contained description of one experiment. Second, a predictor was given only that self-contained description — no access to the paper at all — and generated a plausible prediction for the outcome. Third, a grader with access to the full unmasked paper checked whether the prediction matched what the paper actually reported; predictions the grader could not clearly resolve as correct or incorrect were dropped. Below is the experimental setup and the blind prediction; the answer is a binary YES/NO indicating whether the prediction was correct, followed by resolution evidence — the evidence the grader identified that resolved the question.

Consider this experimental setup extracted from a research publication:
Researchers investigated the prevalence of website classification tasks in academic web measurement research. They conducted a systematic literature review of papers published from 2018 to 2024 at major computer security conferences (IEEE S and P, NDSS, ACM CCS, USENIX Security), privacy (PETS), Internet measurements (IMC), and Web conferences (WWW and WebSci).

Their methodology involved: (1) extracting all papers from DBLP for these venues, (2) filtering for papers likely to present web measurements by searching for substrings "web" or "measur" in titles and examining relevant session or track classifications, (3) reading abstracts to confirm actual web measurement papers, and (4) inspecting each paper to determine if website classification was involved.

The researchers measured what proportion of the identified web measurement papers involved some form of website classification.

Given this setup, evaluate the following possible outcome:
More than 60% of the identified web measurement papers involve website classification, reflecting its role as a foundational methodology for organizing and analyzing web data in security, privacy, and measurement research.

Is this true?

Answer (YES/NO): NO